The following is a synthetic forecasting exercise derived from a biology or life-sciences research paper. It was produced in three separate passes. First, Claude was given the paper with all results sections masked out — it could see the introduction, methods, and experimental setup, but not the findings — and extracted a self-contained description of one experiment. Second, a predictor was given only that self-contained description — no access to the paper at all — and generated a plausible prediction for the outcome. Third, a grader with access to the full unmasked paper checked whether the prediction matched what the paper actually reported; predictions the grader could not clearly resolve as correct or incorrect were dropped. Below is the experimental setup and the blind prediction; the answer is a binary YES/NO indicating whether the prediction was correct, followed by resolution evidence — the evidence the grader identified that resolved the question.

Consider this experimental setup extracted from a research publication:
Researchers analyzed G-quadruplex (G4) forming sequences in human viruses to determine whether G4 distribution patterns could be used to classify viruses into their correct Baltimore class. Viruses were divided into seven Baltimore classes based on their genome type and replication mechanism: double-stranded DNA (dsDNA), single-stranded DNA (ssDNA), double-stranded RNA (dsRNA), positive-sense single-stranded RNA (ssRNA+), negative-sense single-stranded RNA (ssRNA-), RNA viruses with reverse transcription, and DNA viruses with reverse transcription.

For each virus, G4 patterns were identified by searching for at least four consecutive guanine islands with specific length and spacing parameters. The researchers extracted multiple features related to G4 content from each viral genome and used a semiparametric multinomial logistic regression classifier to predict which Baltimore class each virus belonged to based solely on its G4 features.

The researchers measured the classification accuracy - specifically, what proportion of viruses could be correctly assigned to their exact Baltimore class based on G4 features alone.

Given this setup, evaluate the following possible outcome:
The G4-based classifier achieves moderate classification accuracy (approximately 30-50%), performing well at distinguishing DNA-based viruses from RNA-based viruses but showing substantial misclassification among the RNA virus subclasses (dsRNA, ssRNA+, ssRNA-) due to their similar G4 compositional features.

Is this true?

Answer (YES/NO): NO